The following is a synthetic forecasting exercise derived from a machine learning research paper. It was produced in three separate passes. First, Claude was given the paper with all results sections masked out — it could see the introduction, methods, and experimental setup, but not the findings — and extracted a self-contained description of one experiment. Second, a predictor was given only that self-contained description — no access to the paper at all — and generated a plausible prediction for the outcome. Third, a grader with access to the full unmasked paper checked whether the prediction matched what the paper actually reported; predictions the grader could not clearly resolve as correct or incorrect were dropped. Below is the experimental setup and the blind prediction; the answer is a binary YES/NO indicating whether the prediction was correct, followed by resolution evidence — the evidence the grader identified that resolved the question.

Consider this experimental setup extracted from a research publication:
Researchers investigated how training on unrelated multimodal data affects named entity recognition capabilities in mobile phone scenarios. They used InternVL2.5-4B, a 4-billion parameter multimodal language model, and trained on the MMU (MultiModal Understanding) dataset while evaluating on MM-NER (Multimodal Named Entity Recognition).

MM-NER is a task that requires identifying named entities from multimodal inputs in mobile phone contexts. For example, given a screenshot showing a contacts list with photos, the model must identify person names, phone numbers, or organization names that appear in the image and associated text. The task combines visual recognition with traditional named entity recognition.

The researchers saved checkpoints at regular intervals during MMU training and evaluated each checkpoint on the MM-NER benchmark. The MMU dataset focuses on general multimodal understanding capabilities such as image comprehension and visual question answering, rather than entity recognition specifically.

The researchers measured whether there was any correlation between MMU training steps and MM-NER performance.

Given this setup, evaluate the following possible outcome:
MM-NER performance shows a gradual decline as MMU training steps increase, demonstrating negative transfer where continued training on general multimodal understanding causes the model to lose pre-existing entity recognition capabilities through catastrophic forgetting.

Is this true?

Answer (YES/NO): NO